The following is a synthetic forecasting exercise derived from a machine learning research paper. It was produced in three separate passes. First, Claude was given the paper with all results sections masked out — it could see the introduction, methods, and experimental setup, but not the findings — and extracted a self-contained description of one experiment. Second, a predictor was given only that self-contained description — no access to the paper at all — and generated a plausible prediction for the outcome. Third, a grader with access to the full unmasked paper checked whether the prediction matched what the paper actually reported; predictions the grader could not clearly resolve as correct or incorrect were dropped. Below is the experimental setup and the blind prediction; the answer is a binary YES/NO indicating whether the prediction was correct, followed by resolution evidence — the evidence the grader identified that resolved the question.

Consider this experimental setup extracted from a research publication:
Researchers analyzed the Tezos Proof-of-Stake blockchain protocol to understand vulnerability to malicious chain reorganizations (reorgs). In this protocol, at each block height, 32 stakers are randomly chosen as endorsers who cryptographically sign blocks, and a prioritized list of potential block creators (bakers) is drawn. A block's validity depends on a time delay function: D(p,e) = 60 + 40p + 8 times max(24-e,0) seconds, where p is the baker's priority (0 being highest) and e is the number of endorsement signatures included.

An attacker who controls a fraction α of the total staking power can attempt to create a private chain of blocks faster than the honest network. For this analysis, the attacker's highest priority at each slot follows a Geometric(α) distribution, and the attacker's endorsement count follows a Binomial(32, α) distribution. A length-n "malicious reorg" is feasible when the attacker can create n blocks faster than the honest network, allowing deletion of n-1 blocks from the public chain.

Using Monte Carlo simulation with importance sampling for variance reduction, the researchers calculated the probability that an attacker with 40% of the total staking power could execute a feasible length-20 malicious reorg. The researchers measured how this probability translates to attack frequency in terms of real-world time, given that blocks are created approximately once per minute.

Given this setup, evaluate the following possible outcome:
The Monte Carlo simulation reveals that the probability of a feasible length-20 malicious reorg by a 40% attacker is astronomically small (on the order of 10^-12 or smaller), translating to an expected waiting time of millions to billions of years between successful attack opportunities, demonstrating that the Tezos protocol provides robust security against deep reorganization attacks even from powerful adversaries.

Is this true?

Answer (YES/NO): NO